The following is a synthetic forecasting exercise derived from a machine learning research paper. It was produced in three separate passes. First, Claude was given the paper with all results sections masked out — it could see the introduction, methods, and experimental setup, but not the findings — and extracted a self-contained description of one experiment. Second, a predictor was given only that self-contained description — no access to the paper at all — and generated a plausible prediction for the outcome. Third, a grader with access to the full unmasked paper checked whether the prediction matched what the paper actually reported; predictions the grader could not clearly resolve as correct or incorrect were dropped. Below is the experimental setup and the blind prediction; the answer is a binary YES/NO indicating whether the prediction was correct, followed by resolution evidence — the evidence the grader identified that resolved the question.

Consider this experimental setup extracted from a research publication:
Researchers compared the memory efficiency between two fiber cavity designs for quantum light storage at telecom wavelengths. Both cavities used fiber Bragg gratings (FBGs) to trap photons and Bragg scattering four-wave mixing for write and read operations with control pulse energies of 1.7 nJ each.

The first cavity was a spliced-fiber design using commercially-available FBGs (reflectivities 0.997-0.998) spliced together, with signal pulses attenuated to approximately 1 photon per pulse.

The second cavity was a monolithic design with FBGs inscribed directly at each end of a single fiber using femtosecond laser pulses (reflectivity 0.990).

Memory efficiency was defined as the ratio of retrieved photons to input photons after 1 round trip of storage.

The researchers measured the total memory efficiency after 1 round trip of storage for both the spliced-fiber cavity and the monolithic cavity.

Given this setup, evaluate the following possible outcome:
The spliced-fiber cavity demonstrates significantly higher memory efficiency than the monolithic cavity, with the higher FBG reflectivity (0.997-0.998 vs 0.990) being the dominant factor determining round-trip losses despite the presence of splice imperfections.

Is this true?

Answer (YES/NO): NO